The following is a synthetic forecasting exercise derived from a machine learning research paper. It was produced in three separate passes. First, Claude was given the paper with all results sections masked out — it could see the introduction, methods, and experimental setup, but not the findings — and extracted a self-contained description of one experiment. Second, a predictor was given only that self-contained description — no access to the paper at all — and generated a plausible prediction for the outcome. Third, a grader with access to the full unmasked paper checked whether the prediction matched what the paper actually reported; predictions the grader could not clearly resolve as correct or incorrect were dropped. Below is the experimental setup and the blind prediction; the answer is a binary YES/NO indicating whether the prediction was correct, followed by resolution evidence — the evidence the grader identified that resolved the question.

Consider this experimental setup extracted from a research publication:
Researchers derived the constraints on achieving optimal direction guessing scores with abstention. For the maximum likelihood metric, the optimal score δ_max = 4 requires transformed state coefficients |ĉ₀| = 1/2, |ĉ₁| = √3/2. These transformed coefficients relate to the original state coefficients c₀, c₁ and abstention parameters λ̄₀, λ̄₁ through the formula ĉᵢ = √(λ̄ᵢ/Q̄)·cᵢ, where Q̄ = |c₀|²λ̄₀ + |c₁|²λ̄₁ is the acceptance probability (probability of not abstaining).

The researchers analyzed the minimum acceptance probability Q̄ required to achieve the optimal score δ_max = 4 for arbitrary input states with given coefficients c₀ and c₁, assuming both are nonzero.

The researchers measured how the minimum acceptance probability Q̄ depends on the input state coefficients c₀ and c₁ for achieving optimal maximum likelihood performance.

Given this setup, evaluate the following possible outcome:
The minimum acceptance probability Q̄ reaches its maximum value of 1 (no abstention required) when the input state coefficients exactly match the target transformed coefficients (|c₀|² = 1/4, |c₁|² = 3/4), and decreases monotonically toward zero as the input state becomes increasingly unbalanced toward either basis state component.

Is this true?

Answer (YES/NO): YES